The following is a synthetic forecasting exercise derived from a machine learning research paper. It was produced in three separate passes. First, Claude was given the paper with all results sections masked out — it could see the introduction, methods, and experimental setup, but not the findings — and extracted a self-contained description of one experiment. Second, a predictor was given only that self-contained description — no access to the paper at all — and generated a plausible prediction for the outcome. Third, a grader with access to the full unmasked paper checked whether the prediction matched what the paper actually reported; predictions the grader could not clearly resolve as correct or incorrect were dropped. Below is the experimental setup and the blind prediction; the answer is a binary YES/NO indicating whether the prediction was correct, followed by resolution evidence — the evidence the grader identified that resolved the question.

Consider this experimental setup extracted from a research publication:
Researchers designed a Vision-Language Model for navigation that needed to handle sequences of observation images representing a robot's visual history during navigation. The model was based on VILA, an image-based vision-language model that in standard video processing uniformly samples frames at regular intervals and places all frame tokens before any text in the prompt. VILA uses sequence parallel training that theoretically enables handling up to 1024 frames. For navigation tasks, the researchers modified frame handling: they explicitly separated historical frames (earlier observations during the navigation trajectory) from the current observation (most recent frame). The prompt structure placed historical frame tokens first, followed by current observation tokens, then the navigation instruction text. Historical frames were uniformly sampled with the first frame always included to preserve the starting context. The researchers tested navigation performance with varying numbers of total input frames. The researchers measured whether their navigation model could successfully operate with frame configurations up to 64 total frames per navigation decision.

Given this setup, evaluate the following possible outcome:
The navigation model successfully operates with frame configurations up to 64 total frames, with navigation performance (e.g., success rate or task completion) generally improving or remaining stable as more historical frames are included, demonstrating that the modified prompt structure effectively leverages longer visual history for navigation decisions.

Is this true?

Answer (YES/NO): YES